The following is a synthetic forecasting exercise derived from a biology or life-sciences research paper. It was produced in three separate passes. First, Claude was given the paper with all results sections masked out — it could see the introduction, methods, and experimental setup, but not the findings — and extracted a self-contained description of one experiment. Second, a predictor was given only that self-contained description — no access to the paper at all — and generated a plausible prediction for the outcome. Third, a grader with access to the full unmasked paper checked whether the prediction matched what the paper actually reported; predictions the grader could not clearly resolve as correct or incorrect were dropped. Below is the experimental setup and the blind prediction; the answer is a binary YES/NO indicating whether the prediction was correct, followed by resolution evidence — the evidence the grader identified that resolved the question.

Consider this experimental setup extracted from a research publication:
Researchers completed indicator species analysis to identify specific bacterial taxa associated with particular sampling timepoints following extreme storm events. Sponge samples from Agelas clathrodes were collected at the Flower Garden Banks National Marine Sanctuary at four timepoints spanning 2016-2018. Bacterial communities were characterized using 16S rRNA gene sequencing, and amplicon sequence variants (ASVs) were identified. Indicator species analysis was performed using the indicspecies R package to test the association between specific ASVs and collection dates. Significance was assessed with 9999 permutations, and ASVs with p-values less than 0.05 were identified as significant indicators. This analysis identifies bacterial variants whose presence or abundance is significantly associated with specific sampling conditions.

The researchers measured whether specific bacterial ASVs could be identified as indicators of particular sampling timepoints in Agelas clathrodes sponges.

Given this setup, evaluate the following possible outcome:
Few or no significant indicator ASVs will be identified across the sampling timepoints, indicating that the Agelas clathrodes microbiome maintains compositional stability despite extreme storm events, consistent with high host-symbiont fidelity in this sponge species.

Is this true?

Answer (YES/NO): NO